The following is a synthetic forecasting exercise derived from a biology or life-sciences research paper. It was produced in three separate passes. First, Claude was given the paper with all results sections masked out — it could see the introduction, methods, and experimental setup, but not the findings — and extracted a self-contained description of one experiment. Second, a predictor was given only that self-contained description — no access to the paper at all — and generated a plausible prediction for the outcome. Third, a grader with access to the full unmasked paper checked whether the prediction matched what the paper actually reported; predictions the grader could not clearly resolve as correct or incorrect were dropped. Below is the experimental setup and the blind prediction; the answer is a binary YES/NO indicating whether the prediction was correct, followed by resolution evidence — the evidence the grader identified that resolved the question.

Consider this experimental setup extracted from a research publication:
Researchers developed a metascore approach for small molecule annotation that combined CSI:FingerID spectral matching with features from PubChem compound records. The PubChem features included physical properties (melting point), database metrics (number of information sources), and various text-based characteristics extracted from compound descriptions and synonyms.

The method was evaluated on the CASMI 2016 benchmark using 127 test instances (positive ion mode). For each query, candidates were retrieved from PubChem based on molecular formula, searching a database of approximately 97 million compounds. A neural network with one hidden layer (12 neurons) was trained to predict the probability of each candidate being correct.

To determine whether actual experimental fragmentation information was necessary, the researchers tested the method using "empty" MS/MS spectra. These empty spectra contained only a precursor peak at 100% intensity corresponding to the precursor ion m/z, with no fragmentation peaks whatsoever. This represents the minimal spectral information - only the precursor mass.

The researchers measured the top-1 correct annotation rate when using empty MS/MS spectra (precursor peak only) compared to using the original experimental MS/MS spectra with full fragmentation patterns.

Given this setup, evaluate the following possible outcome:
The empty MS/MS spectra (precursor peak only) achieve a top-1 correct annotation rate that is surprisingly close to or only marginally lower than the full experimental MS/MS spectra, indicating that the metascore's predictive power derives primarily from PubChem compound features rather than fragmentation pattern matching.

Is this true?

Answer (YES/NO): YES